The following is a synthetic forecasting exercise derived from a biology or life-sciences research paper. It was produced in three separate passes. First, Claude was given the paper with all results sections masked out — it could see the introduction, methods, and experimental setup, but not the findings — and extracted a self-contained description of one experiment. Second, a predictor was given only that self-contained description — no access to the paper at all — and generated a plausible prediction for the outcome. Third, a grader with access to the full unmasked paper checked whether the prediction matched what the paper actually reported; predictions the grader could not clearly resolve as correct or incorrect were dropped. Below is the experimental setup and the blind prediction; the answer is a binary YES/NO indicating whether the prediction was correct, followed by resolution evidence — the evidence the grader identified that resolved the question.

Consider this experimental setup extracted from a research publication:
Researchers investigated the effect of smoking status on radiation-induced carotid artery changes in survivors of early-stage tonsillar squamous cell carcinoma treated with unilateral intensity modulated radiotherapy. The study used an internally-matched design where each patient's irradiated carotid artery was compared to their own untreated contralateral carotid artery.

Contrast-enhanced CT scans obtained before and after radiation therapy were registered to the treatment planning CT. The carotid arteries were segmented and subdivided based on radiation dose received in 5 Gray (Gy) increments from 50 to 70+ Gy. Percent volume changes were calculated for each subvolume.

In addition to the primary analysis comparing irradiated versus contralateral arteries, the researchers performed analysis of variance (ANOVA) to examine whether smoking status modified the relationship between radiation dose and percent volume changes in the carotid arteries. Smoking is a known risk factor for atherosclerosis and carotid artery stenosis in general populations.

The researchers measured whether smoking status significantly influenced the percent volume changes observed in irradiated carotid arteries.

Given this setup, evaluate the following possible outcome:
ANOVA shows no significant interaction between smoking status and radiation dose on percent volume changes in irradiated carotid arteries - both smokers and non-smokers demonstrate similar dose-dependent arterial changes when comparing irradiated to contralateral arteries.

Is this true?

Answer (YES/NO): YES